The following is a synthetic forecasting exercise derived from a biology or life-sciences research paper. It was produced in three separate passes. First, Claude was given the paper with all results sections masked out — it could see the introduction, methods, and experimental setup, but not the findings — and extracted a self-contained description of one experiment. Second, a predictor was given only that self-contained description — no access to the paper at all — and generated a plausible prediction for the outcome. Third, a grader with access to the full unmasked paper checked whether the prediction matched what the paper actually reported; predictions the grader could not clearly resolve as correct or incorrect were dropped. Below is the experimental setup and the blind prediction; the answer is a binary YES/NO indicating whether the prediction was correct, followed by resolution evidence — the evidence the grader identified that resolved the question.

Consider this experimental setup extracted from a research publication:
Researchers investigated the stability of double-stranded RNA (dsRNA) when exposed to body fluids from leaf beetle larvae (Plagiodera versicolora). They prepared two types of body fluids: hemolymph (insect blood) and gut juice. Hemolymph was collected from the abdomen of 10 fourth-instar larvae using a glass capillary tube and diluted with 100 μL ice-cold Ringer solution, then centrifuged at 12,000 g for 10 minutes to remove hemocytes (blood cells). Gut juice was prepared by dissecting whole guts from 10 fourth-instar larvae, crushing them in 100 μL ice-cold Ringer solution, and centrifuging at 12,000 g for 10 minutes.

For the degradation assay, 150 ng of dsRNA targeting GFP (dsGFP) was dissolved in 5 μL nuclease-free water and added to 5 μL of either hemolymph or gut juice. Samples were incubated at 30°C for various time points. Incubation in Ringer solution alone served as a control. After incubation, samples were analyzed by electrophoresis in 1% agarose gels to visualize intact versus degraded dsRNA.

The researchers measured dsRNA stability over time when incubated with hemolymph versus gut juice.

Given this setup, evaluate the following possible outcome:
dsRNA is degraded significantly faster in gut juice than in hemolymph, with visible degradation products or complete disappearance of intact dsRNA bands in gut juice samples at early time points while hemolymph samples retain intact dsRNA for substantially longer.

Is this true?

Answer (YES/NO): YES